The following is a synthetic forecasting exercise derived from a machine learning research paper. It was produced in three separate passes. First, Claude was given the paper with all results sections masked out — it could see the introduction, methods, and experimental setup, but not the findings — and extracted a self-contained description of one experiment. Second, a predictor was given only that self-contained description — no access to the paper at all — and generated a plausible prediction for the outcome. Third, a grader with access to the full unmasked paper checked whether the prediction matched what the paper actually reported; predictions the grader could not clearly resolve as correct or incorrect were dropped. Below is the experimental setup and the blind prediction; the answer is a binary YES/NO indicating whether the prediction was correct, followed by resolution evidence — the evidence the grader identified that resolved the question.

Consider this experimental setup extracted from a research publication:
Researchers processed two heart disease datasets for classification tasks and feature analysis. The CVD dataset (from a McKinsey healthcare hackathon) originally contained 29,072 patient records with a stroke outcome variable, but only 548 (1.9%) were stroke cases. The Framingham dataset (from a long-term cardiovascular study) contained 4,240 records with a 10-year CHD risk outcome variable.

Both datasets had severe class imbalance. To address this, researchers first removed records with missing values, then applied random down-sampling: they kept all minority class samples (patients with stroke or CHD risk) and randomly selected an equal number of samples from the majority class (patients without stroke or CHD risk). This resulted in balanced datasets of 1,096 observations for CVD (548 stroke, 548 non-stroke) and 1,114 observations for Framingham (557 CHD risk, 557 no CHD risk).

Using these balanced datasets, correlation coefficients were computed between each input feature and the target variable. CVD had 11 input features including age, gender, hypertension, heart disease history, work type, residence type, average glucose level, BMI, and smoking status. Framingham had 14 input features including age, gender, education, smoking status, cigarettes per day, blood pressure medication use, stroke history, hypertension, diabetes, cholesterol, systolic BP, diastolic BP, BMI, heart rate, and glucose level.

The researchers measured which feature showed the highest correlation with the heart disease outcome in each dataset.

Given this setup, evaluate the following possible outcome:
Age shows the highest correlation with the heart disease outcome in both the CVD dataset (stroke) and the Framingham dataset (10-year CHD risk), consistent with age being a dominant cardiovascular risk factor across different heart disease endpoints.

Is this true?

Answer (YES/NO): YES